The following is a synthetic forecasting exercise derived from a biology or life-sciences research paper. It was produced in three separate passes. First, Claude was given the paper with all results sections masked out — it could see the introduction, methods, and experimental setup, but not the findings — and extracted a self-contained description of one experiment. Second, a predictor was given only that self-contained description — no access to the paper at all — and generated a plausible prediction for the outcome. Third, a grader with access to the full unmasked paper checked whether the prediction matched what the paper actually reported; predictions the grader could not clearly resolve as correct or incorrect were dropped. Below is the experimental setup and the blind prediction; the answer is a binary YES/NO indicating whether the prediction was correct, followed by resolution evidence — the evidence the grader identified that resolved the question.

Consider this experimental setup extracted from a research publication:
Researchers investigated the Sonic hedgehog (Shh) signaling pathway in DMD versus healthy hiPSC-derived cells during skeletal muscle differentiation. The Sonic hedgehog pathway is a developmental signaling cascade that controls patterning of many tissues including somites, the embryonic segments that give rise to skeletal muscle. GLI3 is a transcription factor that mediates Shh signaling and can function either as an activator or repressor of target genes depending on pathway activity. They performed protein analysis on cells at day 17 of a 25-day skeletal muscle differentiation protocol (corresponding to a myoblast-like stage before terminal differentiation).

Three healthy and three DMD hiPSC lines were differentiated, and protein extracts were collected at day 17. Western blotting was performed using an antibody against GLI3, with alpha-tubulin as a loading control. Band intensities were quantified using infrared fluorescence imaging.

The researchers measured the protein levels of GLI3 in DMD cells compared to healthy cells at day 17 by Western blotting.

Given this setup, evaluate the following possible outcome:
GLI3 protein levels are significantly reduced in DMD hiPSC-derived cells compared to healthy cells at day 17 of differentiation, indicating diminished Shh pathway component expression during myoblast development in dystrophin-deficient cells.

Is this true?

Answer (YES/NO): NO